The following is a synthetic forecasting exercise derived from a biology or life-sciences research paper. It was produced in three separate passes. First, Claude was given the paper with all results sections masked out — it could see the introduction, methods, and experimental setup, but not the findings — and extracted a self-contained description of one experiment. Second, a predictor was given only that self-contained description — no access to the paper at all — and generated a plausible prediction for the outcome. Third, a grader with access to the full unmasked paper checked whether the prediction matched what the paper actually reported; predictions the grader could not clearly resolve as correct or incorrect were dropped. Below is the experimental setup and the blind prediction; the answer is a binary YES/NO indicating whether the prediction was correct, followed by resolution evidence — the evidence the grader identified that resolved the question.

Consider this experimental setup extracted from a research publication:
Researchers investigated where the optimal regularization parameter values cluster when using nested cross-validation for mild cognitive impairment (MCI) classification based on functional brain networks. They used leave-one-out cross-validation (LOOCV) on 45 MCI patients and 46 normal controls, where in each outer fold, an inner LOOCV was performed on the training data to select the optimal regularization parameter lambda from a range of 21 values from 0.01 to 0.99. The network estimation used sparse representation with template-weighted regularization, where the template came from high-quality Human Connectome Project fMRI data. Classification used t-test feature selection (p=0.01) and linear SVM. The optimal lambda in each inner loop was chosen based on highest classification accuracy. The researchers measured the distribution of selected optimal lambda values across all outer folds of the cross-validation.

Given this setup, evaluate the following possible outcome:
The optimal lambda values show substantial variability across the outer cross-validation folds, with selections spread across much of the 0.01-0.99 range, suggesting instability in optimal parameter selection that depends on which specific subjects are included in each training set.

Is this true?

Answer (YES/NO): NO